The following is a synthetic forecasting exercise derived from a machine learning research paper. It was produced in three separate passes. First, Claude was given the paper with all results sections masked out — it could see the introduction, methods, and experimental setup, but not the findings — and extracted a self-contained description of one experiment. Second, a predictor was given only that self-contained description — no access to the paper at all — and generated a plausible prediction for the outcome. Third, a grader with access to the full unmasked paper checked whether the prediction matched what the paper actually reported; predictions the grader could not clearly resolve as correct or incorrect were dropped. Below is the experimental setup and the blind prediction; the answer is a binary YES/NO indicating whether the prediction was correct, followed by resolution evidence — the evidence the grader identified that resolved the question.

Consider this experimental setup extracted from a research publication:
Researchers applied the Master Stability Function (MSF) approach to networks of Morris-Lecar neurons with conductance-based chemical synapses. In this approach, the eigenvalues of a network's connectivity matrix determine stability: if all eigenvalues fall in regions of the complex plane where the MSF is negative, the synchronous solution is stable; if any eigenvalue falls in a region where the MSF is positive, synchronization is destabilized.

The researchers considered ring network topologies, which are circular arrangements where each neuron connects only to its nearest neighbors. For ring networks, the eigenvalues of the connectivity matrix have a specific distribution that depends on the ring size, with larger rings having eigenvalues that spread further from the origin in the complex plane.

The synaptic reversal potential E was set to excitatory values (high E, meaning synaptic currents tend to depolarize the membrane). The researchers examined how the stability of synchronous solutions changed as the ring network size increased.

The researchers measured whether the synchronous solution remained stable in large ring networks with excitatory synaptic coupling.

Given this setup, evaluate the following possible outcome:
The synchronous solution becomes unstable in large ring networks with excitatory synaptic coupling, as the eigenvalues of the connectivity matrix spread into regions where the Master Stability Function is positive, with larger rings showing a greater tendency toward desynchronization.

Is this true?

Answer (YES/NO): YES